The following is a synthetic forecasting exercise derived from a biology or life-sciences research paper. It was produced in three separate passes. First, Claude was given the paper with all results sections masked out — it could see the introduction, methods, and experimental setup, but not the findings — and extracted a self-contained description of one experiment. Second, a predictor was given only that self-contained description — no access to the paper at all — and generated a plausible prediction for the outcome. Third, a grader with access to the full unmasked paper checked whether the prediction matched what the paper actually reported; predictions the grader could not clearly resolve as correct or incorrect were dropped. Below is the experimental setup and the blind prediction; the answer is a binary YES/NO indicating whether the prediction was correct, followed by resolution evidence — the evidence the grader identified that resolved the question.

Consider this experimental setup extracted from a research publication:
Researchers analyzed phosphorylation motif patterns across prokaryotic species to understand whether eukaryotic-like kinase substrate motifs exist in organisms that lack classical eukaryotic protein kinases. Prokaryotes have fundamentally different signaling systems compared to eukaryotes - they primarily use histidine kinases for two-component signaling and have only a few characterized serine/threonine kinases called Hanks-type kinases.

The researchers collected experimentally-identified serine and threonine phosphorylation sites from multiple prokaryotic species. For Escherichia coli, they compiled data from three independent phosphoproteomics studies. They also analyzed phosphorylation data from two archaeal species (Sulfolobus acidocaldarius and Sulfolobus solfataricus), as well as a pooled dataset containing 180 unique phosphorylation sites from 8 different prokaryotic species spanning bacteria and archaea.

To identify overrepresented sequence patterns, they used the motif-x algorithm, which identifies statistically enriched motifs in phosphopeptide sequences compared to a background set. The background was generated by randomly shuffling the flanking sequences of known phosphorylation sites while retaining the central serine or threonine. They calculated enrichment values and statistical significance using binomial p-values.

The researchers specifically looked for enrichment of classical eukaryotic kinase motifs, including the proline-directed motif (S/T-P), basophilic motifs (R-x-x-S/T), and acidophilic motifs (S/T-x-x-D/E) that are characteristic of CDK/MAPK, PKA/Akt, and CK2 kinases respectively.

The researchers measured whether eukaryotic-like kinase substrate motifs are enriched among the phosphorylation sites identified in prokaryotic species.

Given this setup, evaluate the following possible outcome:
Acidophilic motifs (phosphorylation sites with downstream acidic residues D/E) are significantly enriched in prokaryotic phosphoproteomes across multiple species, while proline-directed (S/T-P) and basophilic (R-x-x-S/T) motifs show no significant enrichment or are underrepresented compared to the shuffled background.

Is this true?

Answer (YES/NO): NO